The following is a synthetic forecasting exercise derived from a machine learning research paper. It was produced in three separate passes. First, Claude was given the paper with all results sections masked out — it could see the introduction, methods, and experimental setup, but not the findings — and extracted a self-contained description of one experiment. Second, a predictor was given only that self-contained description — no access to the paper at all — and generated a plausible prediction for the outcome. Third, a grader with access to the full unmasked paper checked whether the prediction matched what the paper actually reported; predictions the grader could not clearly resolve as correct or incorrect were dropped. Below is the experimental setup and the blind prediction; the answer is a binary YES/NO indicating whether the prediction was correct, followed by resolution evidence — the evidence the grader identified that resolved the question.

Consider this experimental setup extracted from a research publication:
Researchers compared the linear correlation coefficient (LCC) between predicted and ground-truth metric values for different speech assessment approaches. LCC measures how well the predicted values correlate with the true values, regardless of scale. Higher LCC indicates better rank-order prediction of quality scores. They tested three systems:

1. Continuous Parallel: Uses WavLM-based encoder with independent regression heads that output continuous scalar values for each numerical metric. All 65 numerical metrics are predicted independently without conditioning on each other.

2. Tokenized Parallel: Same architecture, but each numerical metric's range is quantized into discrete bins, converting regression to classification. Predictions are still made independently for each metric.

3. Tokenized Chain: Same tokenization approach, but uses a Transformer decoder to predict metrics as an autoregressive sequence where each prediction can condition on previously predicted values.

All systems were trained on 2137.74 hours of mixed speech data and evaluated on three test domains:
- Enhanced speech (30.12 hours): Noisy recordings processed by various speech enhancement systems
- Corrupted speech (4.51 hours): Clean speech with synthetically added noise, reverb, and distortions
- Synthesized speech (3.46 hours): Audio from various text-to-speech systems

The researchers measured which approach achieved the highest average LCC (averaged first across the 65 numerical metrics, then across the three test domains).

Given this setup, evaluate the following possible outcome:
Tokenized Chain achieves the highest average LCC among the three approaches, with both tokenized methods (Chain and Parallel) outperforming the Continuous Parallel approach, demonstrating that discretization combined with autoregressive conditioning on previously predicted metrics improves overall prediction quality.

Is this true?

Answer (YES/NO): NO